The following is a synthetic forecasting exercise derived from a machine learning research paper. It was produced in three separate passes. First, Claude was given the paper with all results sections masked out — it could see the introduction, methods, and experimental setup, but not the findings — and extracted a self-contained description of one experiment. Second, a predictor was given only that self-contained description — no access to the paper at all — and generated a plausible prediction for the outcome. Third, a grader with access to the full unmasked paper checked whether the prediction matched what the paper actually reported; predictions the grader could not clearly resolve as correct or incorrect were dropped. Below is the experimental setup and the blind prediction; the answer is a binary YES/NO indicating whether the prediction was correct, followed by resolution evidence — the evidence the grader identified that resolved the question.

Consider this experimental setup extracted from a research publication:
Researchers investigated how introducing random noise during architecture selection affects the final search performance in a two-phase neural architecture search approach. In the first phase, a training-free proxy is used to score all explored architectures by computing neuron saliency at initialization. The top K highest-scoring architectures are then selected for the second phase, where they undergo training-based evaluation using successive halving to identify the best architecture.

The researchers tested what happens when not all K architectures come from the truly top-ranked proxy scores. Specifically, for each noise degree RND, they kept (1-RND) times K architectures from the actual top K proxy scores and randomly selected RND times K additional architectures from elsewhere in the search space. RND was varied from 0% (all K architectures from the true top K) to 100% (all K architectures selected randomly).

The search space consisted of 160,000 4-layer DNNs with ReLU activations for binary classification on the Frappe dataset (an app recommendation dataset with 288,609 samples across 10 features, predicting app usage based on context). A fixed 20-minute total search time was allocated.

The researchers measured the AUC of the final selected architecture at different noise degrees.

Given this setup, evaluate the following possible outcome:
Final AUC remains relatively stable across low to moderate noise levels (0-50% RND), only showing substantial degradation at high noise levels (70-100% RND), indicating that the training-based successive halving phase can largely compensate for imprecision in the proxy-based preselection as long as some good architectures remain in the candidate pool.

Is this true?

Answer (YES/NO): NO